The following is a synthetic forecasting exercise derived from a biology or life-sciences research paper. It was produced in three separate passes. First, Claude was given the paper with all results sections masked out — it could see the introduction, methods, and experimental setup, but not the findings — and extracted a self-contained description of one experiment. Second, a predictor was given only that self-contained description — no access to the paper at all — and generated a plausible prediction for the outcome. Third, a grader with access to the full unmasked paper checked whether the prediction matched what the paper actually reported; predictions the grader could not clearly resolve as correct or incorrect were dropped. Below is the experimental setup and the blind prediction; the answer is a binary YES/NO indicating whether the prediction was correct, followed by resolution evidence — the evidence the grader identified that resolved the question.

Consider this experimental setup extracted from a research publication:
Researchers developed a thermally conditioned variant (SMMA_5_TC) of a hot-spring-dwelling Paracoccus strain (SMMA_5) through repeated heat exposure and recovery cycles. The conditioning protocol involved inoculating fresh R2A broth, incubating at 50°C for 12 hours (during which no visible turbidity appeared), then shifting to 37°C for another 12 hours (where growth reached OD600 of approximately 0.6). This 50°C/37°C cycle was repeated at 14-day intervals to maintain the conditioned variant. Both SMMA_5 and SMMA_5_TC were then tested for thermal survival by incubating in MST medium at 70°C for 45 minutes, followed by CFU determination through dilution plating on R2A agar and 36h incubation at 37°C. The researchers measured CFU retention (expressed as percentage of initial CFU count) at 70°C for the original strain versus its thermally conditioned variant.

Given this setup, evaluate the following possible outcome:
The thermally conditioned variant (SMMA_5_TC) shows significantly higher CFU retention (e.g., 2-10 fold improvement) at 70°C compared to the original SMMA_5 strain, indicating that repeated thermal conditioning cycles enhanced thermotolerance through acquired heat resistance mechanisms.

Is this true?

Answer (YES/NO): YES